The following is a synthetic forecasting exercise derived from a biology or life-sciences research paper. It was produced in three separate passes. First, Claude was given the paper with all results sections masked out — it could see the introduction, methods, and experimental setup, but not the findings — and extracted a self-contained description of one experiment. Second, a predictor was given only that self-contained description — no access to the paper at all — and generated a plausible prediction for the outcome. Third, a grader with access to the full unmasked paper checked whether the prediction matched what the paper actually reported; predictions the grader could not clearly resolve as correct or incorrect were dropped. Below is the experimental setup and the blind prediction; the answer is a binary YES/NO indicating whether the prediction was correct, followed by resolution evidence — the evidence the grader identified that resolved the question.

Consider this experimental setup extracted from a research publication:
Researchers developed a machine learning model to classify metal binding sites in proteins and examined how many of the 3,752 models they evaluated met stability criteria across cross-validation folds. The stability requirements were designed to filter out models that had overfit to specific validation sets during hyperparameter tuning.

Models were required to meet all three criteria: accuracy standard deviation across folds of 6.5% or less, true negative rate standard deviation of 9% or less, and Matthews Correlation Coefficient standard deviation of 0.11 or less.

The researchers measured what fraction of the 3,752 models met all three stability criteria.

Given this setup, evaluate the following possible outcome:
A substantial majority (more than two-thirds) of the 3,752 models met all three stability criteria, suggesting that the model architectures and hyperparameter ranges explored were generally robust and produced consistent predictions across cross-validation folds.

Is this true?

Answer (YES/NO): NO